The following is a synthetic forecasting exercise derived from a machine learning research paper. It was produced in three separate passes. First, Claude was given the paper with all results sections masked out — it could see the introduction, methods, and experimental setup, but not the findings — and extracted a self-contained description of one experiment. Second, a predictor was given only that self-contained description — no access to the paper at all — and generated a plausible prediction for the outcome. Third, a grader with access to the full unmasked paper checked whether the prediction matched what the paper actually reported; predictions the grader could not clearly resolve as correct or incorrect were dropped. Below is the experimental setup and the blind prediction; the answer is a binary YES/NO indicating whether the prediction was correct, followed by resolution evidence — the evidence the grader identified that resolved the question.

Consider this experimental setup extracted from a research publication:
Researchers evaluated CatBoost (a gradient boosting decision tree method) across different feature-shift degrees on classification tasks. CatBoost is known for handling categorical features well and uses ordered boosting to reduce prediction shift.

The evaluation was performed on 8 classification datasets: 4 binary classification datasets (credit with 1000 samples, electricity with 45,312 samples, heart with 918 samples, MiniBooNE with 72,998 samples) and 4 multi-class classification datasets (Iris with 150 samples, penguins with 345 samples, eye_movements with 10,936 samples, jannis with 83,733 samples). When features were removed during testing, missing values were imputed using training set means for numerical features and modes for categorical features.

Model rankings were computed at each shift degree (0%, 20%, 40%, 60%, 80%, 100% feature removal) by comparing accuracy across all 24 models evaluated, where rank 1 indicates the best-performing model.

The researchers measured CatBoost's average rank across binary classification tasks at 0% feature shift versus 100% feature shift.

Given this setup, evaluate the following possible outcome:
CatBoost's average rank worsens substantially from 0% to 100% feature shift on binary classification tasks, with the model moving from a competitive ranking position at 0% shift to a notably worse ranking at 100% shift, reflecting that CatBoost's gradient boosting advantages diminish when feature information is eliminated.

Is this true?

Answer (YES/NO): YES